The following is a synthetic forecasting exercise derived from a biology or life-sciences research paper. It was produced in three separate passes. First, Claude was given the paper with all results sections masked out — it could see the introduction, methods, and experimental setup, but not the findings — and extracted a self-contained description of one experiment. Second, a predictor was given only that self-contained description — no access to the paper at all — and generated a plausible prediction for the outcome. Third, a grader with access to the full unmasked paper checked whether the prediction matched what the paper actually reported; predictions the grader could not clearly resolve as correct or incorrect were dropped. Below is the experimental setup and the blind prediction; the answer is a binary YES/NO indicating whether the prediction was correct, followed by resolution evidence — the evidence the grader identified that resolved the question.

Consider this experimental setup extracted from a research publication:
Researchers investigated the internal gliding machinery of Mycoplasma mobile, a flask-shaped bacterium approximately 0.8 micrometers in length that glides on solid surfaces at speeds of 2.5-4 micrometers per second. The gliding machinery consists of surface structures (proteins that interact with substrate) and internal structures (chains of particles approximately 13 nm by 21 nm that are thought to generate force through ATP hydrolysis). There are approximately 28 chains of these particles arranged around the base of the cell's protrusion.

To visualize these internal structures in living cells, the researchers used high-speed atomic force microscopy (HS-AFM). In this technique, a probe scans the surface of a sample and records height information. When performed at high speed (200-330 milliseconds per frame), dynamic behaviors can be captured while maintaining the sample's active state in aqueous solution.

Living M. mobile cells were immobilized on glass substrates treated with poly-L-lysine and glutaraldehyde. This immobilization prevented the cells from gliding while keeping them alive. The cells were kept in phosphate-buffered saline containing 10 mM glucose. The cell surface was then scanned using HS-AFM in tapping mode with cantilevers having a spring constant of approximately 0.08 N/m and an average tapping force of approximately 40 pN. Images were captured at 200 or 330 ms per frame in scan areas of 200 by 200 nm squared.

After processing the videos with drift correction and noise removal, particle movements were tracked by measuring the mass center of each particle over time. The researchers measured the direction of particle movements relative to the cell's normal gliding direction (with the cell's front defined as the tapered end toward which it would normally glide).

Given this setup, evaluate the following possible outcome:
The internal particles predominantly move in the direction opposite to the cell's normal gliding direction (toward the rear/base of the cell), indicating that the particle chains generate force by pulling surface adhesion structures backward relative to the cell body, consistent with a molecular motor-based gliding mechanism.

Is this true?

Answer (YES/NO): NO